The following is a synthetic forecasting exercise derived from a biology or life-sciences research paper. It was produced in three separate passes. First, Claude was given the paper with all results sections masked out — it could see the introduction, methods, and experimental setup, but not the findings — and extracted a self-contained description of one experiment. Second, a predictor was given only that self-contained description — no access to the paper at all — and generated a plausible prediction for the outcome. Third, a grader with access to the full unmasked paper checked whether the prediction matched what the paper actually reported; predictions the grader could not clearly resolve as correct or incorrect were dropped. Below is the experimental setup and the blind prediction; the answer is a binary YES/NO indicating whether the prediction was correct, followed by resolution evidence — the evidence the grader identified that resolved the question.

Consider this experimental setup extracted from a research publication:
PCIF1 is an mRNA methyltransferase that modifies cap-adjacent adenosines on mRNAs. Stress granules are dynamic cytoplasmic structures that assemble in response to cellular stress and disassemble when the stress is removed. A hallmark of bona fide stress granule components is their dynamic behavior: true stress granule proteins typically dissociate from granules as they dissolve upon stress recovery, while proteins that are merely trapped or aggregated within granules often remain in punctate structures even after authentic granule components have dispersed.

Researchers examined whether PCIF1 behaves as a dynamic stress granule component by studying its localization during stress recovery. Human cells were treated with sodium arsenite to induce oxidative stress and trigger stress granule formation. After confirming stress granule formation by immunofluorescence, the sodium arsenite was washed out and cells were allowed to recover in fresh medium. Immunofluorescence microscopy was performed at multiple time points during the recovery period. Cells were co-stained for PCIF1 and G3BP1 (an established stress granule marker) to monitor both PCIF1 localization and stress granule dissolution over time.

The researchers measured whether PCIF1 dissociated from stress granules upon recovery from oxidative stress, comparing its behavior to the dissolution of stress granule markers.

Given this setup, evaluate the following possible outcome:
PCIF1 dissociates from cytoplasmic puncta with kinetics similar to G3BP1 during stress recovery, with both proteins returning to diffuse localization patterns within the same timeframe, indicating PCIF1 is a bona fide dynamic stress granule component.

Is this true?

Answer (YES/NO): YES